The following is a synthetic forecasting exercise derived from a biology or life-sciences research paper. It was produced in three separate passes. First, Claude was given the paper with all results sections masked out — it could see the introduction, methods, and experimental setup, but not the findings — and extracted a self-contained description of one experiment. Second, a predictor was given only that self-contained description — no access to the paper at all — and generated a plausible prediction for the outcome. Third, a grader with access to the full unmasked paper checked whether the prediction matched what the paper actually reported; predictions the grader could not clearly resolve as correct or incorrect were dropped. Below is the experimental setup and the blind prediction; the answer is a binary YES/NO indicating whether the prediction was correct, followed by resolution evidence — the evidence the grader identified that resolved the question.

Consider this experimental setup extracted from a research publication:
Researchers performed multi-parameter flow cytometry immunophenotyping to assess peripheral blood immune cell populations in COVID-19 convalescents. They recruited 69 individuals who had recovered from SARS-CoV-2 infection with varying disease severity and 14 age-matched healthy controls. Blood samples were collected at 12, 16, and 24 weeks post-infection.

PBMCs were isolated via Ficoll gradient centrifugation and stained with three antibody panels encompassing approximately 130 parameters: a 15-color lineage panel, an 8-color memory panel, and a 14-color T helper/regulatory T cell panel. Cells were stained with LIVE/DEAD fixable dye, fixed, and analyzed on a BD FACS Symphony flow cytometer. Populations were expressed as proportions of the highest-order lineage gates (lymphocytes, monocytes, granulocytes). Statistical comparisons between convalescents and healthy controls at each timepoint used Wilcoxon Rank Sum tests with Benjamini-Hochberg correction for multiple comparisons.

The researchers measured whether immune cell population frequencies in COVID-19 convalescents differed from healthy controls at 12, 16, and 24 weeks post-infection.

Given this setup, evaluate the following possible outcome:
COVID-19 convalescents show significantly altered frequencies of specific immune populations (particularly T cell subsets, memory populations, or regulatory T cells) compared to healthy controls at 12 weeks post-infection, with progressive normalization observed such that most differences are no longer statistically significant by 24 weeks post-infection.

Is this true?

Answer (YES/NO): NO